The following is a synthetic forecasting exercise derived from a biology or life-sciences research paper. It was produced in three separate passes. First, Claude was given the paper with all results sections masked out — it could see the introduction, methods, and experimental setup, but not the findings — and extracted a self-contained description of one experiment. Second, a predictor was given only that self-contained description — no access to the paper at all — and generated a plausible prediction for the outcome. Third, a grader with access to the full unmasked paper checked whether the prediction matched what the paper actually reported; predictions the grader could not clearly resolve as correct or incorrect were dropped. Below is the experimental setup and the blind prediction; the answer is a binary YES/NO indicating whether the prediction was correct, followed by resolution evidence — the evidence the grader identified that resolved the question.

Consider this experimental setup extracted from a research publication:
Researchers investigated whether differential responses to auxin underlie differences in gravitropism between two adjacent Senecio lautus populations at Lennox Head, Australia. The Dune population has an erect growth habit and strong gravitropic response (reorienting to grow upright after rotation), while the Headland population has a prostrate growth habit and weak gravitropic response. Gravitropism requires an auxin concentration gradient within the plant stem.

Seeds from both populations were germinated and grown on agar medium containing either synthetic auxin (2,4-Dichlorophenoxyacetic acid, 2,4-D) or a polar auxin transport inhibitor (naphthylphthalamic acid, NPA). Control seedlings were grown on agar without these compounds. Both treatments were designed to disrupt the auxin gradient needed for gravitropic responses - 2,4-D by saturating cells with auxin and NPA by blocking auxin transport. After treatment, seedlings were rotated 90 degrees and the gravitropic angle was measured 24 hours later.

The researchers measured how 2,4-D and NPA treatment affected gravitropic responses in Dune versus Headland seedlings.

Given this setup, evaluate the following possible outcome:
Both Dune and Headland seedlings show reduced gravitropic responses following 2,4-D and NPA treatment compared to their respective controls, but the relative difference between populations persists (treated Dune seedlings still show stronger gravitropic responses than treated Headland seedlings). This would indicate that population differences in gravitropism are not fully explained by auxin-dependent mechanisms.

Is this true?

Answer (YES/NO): NO